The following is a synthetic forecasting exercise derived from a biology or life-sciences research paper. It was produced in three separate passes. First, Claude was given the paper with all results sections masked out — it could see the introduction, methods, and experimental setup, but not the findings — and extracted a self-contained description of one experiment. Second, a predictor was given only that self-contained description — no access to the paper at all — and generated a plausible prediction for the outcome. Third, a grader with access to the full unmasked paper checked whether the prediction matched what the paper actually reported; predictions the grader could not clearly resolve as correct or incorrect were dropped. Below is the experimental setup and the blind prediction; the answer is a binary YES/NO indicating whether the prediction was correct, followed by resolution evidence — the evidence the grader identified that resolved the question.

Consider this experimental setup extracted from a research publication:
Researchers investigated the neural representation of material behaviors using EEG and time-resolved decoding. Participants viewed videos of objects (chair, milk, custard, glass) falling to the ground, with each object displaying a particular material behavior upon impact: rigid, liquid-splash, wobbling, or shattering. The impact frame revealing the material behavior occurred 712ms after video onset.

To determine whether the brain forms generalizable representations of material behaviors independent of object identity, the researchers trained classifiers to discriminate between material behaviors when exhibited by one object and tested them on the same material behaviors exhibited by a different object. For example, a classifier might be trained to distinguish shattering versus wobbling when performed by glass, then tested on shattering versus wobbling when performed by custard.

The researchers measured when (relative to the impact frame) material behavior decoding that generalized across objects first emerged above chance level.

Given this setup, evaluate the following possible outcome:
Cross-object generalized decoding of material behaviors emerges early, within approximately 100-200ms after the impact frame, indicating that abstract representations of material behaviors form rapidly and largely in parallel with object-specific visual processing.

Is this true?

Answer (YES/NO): NO